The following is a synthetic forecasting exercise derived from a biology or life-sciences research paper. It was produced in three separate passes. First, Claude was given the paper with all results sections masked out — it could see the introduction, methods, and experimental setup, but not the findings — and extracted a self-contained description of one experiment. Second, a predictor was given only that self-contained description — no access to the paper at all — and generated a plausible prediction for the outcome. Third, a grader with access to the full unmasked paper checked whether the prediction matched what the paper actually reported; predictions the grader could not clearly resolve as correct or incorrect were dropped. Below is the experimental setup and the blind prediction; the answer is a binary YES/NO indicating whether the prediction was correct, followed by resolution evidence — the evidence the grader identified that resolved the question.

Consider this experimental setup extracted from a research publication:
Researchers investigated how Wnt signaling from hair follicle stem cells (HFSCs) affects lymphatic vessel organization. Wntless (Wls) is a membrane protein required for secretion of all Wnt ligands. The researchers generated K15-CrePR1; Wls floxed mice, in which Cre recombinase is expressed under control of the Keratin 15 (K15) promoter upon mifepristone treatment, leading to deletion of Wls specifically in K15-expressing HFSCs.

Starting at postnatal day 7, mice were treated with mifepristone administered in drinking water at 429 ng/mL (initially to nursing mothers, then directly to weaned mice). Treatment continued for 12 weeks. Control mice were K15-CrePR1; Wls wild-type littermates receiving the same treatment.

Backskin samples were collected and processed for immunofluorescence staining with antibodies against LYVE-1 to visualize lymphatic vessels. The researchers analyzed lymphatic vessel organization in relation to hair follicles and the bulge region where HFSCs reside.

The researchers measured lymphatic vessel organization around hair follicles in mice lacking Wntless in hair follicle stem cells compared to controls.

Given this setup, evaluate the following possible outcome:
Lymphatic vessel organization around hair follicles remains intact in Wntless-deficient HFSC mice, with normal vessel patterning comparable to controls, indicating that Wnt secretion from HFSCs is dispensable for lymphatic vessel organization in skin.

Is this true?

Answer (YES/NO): NO